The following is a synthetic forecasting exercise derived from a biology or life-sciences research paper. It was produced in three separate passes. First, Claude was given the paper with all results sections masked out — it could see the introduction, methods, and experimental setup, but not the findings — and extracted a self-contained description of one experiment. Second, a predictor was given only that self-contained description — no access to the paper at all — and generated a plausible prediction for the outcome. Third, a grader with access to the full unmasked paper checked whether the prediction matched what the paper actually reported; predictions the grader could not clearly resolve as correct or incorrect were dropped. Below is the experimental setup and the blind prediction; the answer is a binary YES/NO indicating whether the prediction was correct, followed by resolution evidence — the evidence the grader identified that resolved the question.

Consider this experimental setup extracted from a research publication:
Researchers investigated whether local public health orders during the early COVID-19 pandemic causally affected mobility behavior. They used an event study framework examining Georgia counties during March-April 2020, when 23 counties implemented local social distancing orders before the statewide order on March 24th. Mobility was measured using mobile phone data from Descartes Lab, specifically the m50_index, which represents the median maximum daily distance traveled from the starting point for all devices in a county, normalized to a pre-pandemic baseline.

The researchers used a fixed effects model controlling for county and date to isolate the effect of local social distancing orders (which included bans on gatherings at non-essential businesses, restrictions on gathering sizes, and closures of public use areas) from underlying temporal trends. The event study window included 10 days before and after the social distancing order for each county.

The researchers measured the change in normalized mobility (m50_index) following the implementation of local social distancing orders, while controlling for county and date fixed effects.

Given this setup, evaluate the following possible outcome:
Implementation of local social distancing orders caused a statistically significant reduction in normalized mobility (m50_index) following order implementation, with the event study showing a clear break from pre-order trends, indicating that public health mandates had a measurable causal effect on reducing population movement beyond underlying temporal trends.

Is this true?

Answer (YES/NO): YES